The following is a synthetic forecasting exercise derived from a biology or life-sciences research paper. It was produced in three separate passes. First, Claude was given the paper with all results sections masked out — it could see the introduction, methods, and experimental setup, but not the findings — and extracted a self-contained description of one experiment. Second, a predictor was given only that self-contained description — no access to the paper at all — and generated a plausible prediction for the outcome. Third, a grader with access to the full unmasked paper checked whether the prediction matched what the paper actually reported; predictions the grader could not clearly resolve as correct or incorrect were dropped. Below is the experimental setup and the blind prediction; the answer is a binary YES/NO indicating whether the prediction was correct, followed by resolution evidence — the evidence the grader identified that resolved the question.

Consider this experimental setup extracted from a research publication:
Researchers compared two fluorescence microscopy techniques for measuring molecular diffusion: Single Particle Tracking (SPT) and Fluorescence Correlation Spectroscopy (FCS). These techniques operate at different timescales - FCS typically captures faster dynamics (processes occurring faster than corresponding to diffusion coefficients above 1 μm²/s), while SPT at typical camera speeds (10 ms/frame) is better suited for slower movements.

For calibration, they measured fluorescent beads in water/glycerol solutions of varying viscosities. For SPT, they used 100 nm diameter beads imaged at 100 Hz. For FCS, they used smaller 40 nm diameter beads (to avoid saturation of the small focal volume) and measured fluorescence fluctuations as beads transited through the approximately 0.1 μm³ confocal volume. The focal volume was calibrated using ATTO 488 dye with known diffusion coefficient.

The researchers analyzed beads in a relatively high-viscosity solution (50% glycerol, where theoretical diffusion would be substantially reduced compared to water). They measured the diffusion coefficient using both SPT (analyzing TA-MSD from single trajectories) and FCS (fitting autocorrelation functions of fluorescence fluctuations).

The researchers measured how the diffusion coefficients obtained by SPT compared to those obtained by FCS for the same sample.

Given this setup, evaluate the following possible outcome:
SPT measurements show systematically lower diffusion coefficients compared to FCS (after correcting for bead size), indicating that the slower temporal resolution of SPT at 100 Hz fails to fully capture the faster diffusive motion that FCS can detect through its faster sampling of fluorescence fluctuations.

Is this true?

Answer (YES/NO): NO